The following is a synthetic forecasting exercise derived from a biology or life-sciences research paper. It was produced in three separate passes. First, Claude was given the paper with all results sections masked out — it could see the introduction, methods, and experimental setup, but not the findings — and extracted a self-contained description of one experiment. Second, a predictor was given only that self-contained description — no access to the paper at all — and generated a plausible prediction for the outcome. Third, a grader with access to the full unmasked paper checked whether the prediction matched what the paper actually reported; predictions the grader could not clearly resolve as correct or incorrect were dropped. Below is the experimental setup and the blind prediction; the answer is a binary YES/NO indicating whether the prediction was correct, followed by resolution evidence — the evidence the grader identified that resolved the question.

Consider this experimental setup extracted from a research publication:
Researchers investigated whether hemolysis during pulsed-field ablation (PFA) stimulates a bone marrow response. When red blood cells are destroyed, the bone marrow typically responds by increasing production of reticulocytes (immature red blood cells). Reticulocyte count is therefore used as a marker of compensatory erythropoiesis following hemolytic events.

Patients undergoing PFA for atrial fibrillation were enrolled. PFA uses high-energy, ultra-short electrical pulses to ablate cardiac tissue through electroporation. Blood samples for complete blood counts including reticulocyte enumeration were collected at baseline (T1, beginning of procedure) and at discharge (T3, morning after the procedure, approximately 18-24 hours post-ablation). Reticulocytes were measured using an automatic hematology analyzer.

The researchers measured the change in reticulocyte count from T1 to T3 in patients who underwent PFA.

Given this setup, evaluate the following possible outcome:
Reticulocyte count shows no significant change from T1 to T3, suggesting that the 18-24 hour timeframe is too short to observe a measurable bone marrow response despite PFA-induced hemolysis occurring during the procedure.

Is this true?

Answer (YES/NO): YES